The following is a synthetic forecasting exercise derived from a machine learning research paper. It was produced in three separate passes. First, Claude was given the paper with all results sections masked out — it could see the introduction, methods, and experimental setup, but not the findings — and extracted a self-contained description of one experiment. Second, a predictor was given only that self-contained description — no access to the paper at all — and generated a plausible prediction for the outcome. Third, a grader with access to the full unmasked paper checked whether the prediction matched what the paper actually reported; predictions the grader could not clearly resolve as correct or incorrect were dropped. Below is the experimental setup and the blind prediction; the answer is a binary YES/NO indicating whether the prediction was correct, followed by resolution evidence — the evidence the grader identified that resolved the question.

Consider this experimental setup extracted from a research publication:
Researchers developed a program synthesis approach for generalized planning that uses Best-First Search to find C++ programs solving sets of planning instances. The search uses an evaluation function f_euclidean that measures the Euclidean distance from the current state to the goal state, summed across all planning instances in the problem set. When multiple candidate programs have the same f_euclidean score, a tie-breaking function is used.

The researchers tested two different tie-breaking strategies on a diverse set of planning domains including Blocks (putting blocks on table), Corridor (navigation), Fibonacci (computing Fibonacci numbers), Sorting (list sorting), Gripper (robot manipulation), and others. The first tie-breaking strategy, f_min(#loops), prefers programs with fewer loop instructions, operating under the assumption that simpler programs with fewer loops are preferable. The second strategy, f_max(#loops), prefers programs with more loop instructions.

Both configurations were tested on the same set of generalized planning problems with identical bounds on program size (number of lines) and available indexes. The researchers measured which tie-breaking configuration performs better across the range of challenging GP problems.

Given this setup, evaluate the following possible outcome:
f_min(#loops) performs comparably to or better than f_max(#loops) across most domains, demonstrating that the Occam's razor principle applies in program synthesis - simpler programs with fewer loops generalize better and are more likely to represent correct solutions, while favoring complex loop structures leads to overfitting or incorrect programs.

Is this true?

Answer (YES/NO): NO